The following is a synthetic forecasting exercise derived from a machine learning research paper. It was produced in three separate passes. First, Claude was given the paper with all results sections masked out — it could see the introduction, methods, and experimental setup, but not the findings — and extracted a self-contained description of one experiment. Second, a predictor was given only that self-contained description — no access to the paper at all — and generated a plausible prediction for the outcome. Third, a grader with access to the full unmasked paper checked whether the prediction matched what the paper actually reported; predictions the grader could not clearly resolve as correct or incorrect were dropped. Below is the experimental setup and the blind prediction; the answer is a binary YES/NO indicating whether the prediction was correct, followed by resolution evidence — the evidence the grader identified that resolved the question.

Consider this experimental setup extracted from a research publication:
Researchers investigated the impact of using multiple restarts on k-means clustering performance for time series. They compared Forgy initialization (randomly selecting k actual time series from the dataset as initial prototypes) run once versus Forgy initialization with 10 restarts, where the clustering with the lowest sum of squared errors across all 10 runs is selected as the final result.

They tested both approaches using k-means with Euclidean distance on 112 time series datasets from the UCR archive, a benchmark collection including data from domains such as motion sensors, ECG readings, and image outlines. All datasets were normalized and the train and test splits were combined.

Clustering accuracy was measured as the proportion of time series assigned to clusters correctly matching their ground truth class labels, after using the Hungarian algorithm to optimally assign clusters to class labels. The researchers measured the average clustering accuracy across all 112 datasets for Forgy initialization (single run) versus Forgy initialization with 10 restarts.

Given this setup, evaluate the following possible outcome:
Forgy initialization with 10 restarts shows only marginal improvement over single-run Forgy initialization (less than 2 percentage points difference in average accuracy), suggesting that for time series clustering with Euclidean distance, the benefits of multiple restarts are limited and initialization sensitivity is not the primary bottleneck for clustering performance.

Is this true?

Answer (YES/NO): NO